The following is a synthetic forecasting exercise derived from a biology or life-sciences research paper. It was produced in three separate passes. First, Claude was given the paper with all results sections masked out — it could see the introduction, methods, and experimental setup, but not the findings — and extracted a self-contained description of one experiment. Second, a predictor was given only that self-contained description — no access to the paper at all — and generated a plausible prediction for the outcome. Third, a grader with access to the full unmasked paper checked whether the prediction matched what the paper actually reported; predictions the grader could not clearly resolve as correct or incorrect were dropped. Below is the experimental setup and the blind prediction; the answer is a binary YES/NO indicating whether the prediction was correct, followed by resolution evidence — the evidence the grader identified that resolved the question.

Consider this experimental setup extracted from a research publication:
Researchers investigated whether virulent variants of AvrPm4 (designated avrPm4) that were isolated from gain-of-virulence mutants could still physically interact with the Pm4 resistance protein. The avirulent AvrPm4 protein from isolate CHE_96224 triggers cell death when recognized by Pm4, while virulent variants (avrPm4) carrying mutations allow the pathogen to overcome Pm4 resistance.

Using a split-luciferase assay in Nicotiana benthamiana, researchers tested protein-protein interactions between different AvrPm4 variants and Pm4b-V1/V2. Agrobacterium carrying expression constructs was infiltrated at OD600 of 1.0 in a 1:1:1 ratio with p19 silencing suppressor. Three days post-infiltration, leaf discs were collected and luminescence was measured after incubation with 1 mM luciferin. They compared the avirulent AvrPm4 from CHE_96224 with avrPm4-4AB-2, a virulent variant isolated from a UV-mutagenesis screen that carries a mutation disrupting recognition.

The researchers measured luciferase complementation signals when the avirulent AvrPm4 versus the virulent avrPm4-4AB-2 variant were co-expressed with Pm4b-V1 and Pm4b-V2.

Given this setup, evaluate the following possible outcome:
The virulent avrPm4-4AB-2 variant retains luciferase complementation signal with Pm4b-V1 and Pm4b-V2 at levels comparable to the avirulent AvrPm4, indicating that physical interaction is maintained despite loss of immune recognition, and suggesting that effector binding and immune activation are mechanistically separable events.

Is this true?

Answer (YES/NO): YES